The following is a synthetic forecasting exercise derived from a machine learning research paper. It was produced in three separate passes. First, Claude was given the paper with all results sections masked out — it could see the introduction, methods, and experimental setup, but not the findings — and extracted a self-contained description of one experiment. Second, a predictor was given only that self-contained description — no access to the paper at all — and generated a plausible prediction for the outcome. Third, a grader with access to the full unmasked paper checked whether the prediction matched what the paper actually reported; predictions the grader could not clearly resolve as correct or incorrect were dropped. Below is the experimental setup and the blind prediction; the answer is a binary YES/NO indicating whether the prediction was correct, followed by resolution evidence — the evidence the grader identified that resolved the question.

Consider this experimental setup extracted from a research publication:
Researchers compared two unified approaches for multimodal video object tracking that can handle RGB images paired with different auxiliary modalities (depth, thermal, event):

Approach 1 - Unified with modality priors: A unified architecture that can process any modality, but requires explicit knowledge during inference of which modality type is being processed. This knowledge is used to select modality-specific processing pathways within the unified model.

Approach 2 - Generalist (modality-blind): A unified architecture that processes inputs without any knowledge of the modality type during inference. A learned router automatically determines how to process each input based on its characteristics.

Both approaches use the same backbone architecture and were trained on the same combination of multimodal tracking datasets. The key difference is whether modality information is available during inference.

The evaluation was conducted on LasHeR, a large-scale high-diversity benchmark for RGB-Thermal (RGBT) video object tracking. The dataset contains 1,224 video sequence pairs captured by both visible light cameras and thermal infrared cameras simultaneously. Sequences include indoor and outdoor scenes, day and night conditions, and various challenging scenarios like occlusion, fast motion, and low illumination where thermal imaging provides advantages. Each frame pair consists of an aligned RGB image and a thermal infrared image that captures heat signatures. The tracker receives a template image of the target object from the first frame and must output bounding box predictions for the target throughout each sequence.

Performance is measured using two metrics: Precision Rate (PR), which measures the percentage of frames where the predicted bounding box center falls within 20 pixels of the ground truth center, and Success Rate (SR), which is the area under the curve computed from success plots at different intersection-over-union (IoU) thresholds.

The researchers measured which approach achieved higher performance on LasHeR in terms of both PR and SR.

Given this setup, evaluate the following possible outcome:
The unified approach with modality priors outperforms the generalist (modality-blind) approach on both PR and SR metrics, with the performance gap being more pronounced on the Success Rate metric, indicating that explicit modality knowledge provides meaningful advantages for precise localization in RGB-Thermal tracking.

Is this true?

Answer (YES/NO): NO